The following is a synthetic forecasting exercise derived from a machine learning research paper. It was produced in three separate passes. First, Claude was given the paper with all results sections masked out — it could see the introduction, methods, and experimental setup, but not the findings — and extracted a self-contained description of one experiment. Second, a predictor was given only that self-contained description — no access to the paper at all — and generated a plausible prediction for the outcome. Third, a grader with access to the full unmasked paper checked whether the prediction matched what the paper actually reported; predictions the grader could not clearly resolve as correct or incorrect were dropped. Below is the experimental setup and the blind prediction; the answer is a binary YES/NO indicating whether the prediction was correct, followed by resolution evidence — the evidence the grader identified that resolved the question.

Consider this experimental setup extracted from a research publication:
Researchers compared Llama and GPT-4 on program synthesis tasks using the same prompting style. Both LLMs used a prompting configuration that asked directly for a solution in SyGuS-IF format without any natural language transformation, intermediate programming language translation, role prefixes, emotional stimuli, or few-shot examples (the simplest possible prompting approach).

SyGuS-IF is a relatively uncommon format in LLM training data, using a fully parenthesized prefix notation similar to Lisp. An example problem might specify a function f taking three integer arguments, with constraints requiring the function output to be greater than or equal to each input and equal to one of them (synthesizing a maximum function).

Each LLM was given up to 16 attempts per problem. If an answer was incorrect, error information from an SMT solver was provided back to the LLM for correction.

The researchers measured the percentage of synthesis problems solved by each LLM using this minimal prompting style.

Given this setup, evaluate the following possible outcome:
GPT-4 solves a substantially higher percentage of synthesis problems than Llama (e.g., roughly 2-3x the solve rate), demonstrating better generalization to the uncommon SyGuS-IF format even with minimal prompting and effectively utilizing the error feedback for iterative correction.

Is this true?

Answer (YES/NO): NO